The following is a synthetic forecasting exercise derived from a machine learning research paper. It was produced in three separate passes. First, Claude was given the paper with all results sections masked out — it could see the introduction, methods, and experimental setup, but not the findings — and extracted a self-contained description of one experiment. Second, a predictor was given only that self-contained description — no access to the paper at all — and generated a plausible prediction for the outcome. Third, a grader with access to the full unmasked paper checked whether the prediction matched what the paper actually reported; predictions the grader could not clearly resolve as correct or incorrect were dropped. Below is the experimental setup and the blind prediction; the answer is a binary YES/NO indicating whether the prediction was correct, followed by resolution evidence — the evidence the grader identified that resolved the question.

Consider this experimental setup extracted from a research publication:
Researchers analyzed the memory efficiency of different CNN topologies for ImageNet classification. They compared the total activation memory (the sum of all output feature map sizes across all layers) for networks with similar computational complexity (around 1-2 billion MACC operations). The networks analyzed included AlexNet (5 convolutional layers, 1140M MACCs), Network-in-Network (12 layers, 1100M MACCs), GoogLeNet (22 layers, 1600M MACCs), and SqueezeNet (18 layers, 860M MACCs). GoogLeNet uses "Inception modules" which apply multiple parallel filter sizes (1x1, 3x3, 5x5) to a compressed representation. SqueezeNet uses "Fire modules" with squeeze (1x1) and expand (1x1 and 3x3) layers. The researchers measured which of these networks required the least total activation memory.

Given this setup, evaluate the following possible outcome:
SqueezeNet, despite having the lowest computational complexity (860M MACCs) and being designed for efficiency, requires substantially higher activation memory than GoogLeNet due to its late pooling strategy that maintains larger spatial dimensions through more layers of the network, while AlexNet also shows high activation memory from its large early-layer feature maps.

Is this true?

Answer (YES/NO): NO